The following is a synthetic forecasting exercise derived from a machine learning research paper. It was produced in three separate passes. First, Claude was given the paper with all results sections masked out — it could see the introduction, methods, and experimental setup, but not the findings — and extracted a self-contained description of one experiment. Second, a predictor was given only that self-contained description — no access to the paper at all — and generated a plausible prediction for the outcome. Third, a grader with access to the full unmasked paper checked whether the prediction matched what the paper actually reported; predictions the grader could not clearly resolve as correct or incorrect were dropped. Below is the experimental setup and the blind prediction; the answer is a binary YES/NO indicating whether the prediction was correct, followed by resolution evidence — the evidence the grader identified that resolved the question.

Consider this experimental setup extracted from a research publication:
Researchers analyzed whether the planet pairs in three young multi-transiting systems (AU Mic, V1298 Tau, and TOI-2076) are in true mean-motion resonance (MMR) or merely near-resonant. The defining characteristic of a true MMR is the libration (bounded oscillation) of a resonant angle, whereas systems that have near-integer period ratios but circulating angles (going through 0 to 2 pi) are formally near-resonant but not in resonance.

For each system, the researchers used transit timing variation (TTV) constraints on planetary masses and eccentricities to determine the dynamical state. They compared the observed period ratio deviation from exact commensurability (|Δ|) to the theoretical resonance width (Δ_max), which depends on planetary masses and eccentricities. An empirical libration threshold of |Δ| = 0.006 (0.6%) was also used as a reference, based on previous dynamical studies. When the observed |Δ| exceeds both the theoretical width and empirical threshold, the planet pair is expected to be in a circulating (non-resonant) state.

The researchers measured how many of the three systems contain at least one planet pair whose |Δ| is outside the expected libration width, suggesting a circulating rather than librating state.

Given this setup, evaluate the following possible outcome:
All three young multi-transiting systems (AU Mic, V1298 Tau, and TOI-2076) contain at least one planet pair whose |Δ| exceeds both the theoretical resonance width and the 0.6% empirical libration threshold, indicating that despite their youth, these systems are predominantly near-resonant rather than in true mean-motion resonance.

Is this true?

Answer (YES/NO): YES